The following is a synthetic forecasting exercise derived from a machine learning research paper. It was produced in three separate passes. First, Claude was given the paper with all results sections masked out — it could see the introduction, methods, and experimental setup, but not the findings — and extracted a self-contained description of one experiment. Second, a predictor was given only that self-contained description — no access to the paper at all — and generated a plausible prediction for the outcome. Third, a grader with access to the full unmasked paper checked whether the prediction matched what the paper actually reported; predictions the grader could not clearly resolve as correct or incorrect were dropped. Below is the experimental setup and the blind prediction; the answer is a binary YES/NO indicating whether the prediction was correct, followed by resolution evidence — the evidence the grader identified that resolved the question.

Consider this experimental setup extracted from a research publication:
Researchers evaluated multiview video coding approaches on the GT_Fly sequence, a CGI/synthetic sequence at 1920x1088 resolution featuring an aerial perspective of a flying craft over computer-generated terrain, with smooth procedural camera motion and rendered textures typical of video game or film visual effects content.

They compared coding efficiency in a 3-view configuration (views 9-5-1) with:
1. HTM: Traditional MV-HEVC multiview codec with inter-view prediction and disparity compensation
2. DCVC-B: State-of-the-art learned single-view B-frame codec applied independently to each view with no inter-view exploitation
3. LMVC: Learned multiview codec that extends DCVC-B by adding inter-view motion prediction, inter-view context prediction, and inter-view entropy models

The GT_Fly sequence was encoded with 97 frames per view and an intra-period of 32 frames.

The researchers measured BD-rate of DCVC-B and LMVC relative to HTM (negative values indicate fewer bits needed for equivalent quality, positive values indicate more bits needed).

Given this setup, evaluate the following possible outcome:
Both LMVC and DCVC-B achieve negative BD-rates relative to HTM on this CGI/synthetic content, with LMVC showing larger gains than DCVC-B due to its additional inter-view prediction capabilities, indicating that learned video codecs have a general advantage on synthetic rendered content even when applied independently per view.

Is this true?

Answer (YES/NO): NO